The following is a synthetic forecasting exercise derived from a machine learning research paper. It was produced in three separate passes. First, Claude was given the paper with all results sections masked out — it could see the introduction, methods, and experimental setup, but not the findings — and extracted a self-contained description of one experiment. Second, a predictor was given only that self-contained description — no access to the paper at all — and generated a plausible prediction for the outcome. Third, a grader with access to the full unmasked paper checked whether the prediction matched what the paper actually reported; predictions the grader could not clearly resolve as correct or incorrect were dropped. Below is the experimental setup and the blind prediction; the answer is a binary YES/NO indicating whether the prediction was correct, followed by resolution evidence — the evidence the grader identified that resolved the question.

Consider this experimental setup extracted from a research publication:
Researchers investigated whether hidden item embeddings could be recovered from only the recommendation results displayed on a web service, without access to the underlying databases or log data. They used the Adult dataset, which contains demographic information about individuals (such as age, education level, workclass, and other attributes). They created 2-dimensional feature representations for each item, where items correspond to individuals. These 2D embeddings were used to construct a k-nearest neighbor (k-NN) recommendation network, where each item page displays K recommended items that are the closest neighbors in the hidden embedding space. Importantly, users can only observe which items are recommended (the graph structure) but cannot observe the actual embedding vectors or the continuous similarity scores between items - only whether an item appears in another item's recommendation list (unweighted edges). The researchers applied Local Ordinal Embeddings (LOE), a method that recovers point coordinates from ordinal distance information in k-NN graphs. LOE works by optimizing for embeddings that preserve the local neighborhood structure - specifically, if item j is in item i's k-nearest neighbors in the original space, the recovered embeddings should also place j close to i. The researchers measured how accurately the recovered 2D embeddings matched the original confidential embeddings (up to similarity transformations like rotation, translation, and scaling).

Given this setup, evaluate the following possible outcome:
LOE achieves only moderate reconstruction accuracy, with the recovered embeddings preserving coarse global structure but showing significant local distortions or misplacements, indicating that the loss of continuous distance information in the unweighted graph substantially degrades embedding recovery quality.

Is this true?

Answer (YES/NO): NO